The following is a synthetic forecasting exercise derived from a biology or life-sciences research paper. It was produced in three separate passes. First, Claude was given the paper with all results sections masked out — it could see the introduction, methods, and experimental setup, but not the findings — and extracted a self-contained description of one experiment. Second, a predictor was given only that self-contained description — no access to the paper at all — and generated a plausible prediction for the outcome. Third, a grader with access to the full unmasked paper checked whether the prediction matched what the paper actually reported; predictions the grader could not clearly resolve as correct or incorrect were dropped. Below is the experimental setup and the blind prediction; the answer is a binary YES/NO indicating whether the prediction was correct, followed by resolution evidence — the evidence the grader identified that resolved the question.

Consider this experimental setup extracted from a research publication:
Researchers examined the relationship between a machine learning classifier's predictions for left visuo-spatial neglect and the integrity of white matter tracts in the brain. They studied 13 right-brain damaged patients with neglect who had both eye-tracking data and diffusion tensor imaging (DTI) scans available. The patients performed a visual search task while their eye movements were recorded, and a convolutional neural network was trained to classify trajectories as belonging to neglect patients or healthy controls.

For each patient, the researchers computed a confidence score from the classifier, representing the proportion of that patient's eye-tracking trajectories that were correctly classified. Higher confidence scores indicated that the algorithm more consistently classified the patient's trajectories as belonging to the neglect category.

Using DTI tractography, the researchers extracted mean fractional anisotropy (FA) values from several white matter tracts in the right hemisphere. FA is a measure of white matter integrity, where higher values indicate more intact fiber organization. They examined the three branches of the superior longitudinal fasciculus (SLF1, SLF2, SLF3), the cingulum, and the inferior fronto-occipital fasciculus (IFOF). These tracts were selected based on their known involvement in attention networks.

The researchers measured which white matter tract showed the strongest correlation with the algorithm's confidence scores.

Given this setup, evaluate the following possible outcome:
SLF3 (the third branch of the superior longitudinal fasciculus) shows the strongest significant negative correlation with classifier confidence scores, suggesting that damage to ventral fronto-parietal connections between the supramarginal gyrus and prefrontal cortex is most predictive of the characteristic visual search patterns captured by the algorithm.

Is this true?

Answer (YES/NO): YES